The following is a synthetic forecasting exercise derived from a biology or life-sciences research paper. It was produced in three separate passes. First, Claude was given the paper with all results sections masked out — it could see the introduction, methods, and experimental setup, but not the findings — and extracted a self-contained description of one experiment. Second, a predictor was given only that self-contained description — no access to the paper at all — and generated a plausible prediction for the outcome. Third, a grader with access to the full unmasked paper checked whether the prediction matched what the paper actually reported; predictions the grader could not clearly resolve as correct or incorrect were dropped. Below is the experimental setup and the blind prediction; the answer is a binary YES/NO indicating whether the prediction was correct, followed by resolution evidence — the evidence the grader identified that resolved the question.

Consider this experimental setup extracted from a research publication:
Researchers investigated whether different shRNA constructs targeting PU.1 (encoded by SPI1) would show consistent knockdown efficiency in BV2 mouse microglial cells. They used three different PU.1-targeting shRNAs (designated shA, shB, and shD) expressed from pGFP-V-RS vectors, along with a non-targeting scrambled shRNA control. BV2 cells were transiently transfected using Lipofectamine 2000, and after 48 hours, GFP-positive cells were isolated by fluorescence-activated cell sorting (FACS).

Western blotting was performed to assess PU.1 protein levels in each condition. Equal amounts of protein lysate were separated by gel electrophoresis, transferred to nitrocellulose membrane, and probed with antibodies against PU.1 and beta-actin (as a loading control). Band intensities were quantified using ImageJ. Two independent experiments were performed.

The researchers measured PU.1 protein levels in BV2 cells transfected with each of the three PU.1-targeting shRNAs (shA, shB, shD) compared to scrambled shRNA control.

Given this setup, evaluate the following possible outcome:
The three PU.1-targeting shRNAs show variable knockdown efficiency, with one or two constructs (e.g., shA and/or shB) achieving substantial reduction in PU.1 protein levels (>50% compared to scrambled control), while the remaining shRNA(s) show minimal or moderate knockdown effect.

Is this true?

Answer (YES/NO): YES